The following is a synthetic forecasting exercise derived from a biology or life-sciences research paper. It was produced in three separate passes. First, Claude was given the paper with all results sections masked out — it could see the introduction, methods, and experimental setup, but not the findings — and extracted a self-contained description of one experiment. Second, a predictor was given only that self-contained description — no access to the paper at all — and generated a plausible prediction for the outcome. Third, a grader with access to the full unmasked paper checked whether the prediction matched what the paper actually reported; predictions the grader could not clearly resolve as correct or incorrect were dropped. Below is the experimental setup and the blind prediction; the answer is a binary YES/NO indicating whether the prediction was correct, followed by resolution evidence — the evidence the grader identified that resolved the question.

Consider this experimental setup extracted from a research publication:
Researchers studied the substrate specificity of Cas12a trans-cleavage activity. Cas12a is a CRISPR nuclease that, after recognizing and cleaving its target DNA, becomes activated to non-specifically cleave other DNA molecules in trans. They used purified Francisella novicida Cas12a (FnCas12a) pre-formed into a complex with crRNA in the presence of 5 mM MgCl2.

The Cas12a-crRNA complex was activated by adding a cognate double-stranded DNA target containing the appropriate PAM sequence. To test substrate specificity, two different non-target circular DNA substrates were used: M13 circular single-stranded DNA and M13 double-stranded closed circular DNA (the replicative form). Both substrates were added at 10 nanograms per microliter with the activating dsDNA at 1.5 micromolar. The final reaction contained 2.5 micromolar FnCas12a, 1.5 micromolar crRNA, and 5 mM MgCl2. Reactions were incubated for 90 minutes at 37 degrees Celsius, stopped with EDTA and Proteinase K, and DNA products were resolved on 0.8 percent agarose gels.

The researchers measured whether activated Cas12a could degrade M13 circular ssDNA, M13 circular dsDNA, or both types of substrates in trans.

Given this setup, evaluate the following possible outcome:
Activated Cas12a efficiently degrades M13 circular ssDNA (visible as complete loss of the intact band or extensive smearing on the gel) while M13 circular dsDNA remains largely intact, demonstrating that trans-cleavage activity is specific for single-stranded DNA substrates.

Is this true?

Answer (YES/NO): YES